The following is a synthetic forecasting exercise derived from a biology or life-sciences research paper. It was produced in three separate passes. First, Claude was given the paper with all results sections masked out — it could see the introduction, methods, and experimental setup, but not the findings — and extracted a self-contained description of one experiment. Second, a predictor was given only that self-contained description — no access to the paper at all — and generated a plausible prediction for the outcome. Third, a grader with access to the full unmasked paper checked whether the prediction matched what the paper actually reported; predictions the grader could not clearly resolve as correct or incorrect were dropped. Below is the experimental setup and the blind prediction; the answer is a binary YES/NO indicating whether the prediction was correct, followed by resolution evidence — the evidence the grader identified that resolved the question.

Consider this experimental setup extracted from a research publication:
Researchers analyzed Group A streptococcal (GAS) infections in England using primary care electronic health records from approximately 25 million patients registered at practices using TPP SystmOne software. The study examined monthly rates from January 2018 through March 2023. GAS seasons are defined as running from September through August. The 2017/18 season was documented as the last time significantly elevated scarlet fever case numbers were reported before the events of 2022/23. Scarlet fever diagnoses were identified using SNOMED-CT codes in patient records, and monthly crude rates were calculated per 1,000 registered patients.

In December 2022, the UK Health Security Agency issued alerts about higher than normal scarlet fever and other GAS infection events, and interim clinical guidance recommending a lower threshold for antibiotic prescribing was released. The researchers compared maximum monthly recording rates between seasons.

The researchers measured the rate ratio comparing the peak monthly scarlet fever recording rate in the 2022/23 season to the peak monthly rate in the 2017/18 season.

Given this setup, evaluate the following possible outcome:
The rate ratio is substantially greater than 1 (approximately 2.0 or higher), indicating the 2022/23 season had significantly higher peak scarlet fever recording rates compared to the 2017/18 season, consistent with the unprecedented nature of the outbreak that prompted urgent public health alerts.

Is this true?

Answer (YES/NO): YES